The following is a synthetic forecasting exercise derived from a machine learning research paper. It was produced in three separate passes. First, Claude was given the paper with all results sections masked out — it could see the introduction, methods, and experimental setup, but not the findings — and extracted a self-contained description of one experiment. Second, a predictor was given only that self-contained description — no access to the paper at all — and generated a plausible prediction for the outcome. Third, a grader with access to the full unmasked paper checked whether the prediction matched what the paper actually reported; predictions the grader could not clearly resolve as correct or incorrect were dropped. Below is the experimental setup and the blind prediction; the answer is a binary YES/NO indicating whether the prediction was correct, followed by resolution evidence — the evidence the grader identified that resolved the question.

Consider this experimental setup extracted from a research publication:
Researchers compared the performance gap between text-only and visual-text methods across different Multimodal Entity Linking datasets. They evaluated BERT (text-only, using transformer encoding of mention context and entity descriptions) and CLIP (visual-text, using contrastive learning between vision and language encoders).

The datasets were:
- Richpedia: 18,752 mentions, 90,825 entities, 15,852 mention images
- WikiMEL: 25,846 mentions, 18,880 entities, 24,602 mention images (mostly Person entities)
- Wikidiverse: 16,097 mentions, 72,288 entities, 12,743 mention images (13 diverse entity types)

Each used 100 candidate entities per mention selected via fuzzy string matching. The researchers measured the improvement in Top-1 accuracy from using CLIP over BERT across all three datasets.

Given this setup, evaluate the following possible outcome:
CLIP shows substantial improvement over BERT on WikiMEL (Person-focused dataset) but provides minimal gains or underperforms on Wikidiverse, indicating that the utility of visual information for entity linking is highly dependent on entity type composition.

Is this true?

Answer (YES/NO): NO